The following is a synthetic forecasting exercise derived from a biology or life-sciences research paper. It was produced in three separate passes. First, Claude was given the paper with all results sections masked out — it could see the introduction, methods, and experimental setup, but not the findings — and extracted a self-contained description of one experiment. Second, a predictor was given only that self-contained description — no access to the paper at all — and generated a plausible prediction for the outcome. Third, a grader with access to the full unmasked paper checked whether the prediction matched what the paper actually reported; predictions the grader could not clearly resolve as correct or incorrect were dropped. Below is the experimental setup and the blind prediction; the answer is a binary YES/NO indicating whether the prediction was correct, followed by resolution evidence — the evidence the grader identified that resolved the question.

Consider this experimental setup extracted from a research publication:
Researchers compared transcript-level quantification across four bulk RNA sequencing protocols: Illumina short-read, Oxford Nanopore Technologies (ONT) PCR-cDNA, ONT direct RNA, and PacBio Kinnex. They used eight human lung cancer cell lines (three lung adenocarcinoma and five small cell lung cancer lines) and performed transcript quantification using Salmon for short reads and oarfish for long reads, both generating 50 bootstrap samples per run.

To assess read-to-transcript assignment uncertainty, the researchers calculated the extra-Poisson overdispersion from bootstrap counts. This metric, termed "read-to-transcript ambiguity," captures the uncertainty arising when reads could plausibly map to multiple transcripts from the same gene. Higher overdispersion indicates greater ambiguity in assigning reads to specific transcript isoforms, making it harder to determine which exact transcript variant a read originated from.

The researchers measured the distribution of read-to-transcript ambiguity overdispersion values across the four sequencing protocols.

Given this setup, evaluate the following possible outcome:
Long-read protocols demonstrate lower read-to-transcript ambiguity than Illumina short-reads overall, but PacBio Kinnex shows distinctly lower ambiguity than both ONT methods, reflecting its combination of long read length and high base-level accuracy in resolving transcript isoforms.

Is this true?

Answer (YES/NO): NO